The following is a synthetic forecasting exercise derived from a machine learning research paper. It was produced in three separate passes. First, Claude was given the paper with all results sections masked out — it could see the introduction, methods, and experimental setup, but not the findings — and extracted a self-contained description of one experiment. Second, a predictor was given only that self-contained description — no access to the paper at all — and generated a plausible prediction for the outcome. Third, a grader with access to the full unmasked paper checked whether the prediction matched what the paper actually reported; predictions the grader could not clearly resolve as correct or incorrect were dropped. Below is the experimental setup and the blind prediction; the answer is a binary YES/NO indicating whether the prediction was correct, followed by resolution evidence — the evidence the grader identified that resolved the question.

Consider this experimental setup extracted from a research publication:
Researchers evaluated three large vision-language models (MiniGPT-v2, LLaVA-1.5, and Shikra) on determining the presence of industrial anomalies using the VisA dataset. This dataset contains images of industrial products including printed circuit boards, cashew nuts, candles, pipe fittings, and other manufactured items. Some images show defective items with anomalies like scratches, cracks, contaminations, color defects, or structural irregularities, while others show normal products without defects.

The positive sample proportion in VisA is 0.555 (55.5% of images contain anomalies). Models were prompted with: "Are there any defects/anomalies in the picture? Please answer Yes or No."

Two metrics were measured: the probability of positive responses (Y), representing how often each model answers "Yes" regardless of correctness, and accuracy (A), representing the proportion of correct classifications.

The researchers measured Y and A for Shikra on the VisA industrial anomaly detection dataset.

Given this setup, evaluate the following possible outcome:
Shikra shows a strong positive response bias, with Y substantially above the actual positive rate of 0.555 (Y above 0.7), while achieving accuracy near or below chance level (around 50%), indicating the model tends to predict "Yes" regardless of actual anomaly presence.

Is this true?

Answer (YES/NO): NO